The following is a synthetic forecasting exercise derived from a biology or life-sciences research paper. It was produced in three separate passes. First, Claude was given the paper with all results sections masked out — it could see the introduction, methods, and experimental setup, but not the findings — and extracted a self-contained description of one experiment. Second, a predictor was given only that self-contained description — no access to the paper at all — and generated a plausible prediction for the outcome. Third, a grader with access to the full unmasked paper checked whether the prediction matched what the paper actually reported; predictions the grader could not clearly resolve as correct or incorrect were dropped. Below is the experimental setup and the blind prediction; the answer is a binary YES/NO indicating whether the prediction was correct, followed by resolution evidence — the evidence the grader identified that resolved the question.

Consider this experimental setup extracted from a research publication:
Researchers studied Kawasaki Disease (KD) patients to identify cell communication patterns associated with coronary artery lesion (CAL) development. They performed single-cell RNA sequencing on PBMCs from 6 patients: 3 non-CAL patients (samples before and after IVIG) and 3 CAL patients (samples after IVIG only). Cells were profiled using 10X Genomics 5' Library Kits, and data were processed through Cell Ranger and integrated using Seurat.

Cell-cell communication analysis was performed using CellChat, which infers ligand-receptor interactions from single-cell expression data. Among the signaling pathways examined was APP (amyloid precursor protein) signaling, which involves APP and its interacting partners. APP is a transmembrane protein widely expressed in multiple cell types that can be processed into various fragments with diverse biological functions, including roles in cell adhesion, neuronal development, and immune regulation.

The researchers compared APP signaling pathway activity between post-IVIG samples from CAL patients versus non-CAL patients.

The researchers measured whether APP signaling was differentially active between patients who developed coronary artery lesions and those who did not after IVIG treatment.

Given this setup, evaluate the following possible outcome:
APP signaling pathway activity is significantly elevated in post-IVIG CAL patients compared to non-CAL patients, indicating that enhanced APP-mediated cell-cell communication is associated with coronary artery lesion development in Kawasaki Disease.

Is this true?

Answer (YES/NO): YES